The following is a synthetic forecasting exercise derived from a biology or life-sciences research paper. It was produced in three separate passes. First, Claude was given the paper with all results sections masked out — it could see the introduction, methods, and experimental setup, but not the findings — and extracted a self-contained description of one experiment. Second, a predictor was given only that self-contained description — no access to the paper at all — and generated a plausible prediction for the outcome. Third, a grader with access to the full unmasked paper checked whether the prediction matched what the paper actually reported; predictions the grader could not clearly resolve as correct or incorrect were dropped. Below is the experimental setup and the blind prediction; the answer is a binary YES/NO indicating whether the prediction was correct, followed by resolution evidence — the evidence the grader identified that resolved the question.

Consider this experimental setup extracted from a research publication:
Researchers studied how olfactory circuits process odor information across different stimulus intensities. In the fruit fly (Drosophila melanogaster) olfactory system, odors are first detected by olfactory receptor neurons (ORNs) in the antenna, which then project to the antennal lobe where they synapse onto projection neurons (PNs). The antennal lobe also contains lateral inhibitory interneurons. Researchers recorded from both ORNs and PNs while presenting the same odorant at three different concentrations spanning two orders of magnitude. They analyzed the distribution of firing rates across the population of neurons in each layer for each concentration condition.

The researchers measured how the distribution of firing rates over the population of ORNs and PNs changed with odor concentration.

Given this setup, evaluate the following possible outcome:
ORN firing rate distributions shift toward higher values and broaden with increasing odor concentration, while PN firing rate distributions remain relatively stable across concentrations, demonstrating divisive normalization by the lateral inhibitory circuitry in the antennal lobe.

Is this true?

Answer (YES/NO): YES